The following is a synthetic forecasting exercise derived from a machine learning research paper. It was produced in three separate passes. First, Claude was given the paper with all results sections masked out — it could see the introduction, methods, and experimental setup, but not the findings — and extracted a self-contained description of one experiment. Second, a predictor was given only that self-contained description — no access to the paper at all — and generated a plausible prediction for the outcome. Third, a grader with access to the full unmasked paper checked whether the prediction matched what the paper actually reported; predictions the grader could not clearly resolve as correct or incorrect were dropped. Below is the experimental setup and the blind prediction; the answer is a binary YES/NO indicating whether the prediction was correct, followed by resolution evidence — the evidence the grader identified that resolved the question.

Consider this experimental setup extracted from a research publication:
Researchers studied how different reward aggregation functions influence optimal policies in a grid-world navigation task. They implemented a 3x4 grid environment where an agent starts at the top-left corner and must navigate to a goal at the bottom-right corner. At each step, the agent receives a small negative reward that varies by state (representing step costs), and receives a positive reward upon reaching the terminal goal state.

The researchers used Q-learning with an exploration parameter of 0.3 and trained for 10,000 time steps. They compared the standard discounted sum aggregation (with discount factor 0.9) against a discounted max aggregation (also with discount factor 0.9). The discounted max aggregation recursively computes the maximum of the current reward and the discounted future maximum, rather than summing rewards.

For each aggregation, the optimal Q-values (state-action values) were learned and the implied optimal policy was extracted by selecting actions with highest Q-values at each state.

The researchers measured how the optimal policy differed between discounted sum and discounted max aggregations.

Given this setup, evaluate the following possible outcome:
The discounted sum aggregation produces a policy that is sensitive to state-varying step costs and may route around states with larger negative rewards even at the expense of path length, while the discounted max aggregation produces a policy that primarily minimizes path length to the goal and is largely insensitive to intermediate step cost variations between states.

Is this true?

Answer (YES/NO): YES